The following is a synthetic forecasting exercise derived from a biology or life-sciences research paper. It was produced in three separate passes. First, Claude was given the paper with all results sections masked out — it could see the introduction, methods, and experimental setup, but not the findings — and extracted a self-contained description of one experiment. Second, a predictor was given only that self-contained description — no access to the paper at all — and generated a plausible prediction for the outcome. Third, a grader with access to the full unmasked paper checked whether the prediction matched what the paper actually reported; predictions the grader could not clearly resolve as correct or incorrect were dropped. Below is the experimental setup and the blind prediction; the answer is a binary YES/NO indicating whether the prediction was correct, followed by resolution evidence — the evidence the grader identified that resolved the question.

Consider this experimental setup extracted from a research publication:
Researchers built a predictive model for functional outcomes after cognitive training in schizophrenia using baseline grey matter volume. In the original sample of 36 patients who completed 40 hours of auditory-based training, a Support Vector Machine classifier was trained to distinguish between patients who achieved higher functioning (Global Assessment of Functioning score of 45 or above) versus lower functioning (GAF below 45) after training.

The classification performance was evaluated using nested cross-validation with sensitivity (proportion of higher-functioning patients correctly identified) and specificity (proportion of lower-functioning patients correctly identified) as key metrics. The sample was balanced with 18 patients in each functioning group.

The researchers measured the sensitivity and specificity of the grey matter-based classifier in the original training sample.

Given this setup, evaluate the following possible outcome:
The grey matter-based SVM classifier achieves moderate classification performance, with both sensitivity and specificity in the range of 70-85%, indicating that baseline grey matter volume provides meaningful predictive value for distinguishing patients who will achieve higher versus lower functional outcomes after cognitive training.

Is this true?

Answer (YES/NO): NO